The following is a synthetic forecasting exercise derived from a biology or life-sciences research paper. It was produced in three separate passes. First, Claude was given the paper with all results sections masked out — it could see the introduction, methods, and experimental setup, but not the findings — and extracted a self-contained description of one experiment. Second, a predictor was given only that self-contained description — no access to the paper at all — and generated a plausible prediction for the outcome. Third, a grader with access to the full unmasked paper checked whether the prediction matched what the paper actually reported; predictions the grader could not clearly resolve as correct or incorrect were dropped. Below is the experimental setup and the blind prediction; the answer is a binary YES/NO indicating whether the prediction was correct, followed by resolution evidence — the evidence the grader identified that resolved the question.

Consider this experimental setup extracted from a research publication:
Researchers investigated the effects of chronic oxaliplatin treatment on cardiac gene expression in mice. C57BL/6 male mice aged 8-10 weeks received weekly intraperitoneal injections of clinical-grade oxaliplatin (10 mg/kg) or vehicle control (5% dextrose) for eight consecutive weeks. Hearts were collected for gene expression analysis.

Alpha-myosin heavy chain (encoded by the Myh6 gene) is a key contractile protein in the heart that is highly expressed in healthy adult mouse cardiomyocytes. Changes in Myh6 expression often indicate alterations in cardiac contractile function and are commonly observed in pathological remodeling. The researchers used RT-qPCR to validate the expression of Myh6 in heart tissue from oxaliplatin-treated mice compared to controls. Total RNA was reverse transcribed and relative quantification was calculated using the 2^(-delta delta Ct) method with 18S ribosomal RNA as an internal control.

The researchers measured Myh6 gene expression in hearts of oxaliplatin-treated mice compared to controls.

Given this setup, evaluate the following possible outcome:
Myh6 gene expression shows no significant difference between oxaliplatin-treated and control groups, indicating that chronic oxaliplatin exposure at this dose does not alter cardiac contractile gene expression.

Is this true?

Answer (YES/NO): NO